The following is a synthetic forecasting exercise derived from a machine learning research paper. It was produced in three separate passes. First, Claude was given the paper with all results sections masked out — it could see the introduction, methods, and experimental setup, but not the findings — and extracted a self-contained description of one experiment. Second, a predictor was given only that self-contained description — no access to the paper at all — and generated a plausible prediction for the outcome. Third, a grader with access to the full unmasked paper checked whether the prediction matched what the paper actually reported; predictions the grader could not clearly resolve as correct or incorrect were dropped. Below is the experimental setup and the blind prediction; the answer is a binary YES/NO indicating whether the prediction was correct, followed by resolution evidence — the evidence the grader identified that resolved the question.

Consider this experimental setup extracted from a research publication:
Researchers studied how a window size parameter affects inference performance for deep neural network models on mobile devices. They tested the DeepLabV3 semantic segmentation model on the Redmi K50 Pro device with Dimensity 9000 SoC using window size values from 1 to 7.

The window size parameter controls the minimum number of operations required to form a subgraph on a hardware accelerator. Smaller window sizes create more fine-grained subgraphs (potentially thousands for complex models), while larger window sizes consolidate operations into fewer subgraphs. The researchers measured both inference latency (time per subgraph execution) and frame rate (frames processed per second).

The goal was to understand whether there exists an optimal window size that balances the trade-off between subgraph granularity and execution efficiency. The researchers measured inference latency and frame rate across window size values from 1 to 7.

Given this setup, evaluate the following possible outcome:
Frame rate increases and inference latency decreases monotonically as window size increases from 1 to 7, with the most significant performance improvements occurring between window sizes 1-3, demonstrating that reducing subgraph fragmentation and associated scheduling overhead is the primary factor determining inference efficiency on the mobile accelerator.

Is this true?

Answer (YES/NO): NO